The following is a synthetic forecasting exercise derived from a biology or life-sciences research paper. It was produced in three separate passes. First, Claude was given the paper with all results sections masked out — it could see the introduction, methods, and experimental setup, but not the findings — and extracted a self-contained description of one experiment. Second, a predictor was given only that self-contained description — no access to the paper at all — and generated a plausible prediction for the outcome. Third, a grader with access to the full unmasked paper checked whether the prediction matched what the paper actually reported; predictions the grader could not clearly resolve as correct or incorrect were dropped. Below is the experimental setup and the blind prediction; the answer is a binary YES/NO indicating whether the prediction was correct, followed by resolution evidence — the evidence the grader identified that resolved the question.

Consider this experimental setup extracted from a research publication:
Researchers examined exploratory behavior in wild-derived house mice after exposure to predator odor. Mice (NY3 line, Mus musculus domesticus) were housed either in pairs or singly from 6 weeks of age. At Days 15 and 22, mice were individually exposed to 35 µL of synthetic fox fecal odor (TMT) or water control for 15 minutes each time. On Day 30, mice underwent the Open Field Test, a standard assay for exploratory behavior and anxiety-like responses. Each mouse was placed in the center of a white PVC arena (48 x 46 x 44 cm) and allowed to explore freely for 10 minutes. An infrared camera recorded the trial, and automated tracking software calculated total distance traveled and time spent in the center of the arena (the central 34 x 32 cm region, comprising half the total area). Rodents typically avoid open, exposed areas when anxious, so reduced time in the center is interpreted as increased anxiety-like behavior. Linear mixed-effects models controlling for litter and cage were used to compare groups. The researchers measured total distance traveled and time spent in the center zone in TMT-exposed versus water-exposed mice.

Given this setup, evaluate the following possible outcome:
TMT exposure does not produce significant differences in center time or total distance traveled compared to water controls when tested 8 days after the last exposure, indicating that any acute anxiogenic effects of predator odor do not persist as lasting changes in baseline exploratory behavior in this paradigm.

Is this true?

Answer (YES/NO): NO